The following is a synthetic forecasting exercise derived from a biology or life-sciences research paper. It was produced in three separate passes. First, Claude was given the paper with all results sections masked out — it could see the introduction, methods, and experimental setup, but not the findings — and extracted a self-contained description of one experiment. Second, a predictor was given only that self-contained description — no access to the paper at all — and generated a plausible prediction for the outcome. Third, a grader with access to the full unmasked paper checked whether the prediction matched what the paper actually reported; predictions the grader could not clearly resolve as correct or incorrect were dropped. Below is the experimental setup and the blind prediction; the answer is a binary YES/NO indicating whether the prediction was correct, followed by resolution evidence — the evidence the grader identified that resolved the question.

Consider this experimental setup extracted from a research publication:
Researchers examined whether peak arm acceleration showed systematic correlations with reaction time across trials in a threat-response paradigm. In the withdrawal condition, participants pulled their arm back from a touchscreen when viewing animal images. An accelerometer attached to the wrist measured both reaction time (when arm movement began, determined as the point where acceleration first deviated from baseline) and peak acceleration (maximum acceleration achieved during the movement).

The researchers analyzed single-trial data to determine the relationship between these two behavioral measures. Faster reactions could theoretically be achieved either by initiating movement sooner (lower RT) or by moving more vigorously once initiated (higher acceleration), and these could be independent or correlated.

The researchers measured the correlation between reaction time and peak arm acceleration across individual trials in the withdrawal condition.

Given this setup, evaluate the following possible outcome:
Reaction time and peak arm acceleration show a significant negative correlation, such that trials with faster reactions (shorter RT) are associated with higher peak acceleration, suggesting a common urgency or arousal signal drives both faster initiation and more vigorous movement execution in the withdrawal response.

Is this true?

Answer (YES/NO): YES